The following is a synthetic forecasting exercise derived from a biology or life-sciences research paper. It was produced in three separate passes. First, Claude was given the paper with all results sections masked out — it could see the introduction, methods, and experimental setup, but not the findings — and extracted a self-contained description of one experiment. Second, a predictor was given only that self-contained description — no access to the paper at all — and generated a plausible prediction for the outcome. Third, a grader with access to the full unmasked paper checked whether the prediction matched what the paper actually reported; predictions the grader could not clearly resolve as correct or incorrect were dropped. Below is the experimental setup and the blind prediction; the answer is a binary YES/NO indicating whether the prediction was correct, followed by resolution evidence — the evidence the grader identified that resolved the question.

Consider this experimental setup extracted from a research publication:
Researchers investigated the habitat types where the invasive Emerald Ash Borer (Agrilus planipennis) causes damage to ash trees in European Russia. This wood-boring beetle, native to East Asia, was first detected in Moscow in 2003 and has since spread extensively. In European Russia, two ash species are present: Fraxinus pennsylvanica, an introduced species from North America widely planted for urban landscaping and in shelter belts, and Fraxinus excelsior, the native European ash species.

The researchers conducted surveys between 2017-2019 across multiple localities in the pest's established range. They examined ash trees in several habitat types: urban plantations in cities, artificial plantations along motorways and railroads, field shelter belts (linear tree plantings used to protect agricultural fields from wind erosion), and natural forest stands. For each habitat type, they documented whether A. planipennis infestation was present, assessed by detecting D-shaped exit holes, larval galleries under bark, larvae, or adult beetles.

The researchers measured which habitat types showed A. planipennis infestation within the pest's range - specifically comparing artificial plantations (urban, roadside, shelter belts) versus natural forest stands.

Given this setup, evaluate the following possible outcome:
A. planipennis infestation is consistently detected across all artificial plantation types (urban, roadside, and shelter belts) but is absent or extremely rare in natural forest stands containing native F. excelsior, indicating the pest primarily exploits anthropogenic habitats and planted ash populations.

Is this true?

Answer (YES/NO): YES